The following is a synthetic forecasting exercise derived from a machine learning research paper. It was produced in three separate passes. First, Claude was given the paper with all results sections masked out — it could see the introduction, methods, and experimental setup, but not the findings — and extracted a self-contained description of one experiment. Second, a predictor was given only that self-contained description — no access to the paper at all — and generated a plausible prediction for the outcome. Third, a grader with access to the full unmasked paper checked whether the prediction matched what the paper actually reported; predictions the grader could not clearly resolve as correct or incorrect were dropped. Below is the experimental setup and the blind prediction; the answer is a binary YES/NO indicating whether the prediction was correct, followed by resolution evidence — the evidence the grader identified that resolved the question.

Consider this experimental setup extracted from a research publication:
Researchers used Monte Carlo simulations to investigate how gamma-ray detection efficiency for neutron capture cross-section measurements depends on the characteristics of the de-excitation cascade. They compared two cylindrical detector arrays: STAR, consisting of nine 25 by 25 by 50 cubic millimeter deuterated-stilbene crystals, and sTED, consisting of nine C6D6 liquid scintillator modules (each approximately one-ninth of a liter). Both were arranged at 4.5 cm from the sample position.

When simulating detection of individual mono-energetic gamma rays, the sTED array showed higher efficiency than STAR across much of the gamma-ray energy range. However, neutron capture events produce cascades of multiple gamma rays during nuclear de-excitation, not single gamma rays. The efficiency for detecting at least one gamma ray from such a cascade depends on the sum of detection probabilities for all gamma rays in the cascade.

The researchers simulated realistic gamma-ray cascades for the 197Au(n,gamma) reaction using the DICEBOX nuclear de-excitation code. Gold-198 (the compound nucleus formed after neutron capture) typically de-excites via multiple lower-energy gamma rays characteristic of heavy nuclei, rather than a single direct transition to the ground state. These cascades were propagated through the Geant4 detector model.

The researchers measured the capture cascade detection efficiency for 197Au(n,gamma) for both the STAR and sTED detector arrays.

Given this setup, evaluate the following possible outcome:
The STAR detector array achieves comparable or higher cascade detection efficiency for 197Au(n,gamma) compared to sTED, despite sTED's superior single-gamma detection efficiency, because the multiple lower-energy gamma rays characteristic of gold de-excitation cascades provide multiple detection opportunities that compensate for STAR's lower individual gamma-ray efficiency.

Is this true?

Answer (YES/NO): YES